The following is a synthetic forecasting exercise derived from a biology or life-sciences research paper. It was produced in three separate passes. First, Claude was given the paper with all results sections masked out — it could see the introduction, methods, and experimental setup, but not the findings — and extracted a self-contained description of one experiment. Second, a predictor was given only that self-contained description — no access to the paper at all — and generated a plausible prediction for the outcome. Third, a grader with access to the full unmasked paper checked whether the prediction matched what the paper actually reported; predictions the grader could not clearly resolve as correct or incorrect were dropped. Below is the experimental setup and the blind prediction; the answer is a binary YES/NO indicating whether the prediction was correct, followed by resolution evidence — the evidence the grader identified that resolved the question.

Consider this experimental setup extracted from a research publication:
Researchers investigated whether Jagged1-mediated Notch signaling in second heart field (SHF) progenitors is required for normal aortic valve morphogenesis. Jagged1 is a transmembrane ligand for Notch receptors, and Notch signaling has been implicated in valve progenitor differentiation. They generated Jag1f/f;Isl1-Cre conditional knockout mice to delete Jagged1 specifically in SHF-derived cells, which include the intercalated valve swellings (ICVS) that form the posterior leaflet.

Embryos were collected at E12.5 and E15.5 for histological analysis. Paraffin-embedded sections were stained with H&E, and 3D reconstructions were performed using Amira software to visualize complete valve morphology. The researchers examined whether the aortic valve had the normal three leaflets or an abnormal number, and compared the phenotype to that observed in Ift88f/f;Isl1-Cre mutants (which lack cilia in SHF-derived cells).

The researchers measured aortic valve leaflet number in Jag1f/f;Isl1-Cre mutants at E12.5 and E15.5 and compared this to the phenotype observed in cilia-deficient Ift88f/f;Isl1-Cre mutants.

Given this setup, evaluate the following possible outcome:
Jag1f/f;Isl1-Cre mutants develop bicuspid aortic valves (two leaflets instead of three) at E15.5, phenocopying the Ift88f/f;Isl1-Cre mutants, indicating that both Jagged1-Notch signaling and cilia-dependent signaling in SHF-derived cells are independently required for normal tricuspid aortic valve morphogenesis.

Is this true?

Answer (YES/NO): NO